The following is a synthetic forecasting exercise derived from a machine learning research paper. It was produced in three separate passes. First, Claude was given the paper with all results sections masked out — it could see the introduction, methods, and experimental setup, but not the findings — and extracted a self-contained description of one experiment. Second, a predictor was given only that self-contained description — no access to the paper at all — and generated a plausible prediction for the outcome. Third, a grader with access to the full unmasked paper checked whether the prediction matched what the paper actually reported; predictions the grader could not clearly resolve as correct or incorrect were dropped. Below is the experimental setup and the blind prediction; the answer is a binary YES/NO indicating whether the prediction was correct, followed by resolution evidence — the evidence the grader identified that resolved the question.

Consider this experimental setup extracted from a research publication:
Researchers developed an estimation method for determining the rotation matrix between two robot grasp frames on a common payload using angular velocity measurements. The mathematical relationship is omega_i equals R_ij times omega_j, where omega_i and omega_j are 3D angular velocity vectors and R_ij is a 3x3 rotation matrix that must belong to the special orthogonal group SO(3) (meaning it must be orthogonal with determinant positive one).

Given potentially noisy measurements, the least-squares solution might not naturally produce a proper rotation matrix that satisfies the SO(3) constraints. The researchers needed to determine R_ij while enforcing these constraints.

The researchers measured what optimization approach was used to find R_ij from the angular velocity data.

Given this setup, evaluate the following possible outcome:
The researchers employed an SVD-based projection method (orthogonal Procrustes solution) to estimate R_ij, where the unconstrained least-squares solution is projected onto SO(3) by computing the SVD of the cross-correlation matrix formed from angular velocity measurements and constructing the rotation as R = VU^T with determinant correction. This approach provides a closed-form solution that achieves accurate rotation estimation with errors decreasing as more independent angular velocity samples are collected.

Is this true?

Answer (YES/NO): YES